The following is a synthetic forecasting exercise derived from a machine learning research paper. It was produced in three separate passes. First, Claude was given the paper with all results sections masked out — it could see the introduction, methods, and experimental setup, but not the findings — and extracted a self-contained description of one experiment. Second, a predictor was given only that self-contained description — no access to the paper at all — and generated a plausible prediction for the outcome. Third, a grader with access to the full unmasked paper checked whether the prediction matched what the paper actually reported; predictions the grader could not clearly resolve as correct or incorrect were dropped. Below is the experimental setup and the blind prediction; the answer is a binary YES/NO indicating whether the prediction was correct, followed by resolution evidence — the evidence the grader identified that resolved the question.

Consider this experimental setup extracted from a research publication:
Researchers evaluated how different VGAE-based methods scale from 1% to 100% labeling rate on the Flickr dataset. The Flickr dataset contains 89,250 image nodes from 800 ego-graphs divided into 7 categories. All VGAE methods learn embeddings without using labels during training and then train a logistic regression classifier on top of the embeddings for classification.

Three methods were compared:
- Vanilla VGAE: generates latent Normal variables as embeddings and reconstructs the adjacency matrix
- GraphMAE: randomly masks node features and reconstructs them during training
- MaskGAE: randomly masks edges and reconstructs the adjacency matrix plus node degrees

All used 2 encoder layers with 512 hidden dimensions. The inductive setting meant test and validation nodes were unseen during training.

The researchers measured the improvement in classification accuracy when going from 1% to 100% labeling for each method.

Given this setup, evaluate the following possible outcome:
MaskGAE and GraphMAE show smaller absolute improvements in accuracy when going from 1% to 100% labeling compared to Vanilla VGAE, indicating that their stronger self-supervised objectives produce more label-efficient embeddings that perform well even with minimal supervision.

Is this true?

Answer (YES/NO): YES